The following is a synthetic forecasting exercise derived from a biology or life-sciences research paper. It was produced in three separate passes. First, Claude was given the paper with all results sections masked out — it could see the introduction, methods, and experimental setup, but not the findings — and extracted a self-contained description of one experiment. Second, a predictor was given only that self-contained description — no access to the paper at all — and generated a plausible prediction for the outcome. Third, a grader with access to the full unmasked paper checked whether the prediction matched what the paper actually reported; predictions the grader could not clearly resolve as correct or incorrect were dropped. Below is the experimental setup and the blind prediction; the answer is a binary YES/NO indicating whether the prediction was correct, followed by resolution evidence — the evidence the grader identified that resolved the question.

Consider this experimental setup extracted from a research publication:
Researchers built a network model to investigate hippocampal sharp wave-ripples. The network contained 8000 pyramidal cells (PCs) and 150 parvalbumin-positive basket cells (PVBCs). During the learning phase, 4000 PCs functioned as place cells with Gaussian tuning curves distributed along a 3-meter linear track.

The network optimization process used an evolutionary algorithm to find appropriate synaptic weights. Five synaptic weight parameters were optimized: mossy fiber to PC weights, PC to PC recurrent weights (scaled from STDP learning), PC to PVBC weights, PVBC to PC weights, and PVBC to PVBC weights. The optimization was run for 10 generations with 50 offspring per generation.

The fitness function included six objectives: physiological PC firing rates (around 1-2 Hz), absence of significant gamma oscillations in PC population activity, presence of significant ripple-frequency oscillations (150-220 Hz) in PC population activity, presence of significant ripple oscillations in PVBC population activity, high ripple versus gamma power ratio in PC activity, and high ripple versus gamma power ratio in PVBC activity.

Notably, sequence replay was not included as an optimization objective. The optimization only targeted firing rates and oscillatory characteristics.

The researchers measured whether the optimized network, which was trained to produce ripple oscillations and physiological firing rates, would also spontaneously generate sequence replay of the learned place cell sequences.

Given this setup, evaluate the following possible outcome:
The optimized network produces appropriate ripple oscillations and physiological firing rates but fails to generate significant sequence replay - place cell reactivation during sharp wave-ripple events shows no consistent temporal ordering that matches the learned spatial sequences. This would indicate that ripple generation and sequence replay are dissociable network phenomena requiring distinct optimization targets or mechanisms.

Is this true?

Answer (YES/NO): NO